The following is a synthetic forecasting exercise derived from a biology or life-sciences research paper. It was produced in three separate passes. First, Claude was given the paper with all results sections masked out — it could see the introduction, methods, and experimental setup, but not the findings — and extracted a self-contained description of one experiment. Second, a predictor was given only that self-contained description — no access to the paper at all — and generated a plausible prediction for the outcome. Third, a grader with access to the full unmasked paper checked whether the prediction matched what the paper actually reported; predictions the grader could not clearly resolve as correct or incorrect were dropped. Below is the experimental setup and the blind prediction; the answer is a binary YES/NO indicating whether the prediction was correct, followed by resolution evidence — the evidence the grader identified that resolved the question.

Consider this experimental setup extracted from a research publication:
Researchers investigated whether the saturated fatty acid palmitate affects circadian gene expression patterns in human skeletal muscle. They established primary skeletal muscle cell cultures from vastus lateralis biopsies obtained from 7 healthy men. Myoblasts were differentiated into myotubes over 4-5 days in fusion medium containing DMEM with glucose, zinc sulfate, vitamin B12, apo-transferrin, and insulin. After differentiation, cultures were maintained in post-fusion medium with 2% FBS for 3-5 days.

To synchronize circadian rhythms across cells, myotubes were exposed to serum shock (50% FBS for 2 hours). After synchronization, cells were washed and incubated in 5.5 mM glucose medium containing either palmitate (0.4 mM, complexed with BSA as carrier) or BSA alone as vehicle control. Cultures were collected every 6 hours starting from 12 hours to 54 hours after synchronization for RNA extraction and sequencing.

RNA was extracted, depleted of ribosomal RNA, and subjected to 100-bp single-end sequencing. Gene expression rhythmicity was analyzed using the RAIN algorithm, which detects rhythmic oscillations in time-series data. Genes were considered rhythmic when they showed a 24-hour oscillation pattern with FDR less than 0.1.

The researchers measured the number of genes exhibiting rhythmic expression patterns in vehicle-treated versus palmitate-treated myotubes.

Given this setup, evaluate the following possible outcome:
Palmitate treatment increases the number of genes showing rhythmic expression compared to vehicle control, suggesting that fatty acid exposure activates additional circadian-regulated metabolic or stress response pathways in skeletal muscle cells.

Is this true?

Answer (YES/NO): NO